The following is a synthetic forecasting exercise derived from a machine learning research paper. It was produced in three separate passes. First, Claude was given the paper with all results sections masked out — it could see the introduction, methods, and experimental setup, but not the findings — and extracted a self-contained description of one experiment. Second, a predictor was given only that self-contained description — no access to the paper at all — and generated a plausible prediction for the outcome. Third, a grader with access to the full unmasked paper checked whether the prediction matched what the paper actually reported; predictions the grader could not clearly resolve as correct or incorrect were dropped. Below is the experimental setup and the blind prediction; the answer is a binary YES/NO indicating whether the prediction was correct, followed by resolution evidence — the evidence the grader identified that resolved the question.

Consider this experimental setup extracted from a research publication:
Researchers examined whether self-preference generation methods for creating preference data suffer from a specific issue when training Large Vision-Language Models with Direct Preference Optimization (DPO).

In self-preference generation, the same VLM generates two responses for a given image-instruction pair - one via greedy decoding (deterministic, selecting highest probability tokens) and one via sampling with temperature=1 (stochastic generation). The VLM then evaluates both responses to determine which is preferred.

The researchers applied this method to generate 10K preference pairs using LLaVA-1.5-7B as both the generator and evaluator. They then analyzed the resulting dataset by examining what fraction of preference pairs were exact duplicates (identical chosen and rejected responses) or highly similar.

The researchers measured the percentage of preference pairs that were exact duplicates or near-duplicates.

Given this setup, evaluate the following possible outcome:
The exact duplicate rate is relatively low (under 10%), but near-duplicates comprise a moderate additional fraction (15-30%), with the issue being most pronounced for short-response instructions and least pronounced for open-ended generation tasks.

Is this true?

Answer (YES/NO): NO